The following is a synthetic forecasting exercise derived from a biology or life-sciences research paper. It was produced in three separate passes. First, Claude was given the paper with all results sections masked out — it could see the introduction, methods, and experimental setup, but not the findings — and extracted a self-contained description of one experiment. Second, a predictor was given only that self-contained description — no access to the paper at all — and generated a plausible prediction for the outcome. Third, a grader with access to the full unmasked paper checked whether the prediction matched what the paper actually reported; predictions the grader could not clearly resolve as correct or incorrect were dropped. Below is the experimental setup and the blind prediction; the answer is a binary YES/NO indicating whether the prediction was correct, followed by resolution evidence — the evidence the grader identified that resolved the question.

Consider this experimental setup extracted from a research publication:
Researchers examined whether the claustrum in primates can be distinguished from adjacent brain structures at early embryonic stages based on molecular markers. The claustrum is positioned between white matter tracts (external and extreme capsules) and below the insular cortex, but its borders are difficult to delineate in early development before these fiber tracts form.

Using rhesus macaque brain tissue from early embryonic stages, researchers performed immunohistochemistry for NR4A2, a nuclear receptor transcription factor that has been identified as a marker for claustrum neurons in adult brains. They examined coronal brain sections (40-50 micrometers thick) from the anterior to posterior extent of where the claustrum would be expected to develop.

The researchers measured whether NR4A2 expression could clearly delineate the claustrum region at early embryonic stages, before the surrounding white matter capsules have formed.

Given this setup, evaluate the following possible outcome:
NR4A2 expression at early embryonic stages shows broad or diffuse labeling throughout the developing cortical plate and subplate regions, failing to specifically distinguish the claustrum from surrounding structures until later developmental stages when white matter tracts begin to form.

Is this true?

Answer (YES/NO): NO